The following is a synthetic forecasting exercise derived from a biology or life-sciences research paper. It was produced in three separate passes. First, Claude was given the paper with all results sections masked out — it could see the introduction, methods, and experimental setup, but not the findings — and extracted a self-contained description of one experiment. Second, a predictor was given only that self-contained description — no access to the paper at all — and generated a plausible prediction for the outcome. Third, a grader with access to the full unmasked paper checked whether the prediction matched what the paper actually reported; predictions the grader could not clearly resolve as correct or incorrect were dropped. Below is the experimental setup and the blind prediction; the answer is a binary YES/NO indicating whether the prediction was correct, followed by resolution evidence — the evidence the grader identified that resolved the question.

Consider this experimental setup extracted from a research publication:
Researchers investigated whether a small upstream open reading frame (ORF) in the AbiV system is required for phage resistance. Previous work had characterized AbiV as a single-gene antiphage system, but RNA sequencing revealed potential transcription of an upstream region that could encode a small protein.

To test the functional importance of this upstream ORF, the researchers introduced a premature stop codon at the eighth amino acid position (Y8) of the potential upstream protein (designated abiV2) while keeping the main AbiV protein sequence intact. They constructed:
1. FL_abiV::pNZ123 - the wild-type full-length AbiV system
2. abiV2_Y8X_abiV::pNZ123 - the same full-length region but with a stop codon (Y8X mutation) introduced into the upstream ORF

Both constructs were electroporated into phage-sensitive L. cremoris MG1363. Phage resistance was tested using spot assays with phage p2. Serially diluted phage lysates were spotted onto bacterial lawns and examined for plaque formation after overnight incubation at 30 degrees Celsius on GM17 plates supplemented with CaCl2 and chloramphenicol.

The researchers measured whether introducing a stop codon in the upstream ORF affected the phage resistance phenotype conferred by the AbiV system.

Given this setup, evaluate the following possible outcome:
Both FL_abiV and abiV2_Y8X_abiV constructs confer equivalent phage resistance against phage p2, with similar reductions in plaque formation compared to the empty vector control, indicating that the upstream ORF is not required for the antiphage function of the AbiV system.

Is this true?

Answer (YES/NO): NO